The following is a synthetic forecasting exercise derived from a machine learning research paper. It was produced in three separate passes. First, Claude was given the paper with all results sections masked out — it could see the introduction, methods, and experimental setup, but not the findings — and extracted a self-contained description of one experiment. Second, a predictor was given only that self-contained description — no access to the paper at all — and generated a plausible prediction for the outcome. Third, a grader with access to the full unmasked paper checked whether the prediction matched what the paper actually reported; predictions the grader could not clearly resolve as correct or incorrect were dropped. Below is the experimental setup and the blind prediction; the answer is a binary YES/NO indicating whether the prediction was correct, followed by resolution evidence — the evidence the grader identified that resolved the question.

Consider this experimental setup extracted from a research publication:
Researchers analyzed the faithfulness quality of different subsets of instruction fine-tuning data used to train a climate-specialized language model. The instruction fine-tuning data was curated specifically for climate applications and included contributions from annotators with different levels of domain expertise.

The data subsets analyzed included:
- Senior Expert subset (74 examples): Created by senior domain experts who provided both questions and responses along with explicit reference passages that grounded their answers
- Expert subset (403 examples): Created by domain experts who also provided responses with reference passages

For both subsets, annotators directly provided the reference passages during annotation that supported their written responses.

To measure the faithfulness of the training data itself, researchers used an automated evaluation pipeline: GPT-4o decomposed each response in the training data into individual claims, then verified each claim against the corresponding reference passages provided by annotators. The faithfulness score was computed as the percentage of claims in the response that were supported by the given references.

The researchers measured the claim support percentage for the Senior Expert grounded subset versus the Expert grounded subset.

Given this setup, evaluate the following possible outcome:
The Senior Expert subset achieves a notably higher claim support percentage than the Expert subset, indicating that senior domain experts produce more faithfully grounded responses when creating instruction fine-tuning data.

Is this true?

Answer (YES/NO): YES